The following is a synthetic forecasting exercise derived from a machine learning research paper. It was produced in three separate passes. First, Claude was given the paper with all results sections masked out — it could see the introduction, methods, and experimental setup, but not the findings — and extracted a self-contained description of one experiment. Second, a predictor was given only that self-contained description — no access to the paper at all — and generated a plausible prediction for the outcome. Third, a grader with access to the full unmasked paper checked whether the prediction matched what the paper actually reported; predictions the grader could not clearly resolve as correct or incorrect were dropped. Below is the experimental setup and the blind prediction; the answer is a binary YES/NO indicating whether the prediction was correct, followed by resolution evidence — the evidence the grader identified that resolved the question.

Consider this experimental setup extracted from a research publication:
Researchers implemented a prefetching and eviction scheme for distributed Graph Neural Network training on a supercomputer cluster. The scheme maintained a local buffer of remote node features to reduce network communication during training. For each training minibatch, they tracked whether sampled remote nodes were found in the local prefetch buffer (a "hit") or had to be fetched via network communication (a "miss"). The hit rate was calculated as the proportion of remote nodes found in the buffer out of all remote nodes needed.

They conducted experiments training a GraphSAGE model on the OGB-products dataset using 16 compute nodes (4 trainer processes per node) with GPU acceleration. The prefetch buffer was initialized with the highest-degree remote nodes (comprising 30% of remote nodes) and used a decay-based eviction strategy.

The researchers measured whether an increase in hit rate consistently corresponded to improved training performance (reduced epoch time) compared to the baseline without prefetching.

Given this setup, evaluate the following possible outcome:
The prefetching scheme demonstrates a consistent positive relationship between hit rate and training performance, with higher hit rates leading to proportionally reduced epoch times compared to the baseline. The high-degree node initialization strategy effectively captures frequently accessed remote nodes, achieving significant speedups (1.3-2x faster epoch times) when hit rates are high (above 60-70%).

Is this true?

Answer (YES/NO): NO